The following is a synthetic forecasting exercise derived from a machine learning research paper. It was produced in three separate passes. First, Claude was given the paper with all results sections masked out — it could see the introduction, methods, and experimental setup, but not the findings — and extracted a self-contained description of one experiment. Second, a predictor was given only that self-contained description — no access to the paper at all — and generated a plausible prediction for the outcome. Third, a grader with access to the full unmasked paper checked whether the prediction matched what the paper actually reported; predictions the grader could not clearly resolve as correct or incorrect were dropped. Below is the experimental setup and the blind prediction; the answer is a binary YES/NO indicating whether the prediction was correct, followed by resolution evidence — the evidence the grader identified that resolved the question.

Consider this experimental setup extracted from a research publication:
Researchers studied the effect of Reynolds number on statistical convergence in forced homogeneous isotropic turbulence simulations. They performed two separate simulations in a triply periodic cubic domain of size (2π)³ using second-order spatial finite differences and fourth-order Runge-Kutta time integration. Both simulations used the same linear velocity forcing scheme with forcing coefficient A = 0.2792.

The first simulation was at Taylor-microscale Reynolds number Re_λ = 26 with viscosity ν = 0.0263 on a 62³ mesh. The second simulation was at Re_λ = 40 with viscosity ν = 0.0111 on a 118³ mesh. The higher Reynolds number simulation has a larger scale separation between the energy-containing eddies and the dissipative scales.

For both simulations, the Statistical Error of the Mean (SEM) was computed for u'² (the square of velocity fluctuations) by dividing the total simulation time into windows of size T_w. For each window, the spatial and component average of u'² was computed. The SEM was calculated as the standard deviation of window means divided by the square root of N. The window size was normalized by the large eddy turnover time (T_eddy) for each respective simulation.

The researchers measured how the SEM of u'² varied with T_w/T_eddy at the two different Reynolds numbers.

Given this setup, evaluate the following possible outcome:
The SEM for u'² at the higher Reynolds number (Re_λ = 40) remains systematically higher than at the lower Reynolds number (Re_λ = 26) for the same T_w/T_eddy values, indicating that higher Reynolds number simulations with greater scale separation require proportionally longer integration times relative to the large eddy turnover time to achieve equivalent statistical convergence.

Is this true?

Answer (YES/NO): NO